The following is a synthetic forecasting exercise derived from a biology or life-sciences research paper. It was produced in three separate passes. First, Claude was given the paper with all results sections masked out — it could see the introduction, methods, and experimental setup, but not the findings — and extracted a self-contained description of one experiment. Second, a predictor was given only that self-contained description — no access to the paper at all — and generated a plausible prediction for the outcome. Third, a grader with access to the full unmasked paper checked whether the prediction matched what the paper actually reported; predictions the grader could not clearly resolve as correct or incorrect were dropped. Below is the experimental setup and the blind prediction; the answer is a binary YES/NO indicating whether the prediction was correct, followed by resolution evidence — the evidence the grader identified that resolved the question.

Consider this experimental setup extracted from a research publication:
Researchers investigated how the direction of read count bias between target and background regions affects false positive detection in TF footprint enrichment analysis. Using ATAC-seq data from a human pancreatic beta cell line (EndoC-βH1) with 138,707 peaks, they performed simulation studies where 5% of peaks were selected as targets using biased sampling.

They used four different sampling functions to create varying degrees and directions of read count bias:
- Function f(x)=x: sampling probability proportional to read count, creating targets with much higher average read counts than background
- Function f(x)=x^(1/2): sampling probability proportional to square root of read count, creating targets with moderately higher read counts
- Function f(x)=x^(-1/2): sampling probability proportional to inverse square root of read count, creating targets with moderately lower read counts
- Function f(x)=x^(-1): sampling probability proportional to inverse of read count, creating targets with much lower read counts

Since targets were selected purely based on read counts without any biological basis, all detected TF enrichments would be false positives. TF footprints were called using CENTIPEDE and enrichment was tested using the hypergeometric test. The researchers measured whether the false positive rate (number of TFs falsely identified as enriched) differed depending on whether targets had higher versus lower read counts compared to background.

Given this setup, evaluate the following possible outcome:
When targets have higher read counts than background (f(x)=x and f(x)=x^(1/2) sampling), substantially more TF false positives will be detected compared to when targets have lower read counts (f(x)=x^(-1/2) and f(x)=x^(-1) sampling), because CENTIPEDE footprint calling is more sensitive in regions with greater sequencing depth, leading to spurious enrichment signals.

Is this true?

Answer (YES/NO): YES